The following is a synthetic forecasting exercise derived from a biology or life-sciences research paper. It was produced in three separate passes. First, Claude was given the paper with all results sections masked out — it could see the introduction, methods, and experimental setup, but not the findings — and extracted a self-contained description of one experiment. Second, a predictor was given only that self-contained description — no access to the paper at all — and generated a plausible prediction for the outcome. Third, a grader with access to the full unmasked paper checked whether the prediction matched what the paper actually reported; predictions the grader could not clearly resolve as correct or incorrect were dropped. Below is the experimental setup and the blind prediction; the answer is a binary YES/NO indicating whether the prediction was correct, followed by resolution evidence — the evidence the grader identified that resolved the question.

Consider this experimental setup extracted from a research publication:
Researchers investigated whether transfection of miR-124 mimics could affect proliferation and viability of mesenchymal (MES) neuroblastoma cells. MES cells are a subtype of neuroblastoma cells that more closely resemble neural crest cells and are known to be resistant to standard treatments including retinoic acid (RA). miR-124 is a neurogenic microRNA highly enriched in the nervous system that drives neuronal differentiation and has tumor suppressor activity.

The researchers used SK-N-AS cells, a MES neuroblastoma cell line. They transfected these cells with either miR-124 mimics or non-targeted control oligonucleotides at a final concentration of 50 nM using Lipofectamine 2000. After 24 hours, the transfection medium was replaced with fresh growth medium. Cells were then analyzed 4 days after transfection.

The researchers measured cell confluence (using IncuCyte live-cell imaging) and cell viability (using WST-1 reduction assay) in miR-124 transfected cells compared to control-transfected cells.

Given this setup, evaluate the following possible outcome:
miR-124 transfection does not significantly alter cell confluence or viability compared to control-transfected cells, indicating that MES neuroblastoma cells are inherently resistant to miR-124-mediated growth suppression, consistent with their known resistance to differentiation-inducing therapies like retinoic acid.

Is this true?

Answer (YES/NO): NO